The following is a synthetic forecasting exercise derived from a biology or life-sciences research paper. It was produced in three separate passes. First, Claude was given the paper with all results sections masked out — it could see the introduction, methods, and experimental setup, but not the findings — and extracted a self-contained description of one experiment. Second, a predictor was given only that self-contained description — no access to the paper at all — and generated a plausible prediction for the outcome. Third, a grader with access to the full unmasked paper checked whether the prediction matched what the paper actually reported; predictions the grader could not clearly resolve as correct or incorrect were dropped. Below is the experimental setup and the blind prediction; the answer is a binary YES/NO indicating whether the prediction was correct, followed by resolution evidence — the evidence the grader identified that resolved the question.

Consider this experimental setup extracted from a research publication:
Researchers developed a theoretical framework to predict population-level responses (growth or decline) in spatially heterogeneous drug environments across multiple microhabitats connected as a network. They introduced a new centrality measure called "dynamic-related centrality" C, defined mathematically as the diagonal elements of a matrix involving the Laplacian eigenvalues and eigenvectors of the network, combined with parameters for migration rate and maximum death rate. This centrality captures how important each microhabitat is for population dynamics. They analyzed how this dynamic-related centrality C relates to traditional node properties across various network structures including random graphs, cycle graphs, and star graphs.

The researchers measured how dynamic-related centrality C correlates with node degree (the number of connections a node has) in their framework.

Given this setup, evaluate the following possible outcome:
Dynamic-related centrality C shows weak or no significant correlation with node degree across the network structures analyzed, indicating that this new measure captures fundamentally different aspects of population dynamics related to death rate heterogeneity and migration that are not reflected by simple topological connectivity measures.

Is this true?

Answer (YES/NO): NO